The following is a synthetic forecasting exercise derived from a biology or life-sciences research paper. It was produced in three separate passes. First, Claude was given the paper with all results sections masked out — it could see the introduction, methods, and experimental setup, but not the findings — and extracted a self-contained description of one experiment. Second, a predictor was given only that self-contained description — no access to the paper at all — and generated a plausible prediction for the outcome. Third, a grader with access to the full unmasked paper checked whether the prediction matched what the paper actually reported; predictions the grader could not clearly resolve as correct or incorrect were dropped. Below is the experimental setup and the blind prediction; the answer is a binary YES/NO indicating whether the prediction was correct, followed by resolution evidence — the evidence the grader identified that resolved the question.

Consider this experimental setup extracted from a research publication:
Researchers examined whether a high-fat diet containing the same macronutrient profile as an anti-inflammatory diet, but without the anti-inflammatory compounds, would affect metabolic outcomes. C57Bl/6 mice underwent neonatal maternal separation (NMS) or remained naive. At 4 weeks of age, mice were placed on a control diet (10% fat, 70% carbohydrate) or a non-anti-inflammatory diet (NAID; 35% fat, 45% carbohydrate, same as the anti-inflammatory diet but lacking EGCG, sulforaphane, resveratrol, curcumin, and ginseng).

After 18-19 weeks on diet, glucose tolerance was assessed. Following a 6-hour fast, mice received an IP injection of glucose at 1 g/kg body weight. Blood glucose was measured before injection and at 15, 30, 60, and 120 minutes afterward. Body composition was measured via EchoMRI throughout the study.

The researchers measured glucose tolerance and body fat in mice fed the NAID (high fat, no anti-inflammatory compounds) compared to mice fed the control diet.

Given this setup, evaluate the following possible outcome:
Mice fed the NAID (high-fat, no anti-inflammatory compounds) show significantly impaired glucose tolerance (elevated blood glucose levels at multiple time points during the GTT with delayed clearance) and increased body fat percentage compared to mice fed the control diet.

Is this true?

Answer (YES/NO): NO